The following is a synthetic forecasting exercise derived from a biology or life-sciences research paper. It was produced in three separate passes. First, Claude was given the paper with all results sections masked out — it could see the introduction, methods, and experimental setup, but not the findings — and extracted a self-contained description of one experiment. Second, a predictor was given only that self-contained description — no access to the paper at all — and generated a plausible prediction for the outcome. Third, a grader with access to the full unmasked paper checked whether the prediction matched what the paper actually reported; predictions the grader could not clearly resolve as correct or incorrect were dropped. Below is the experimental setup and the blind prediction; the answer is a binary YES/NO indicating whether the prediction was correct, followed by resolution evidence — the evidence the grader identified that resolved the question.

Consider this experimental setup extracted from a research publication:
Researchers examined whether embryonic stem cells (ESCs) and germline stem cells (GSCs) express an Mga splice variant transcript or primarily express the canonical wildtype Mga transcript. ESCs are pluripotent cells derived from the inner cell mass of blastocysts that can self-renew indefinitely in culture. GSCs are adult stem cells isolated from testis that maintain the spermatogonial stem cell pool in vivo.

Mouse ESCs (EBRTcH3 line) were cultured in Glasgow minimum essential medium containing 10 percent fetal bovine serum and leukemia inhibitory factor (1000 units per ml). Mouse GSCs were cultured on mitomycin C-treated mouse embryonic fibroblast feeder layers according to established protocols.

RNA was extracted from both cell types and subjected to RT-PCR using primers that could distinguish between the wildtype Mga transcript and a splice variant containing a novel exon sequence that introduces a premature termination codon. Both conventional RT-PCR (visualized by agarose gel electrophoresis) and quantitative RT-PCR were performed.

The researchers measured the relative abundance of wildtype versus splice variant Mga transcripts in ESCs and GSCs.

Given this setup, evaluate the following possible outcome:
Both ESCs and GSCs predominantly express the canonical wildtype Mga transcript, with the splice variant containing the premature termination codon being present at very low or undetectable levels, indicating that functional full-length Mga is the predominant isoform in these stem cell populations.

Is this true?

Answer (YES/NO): YES